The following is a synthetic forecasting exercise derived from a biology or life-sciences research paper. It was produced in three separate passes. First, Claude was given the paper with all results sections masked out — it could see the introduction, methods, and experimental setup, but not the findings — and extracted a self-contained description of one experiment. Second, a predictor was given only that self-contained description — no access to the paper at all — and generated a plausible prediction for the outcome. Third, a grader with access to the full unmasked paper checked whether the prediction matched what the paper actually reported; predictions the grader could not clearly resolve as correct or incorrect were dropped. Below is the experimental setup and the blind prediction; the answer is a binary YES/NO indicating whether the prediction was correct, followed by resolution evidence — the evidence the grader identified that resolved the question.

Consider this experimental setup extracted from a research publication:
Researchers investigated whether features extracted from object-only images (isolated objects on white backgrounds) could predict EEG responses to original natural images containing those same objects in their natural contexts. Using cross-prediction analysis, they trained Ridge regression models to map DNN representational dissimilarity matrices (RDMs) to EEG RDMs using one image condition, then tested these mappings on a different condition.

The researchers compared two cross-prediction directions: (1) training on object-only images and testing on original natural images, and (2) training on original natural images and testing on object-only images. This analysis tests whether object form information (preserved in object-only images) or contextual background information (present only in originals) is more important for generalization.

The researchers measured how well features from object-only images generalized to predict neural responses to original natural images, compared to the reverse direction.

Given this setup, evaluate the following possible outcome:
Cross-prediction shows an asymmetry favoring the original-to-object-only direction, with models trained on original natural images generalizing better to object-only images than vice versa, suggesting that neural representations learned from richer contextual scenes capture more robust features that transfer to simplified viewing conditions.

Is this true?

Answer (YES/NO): NO